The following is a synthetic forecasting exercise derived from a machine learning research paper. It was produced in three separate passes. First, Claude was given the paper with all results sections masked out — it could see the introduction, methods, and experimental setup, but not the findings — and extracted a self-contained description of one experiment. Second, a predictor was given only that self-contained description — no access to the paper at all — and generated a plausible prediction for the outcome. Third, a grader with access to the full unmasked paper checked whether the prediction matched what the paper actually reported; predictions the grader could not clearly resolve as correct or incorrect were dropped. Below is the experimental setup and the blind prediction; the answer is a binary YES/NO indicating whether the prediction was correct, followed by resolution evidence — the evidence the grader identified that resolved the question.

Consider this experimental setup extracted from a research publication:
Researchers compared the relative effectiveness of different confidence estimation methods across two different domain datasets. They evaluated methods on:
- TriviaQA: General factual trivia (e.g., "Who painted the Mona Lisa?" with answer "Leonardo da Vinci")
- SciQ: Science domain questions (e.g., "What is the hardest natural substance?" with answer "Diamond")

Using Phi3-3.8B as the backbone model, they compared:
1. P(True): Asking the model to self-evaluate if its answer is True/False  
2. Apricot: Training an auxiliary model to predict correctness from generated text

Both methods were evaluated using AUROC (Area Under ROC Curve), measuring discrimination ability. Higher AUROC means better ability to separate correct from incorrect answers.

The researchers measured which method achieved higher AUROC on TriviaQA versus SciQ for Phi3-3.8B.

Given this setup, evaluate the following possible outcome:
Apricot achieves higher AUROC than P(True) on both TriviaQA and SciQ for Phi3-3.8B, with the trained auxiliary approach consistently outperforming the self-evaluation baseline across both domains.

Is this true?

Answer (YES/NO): NO